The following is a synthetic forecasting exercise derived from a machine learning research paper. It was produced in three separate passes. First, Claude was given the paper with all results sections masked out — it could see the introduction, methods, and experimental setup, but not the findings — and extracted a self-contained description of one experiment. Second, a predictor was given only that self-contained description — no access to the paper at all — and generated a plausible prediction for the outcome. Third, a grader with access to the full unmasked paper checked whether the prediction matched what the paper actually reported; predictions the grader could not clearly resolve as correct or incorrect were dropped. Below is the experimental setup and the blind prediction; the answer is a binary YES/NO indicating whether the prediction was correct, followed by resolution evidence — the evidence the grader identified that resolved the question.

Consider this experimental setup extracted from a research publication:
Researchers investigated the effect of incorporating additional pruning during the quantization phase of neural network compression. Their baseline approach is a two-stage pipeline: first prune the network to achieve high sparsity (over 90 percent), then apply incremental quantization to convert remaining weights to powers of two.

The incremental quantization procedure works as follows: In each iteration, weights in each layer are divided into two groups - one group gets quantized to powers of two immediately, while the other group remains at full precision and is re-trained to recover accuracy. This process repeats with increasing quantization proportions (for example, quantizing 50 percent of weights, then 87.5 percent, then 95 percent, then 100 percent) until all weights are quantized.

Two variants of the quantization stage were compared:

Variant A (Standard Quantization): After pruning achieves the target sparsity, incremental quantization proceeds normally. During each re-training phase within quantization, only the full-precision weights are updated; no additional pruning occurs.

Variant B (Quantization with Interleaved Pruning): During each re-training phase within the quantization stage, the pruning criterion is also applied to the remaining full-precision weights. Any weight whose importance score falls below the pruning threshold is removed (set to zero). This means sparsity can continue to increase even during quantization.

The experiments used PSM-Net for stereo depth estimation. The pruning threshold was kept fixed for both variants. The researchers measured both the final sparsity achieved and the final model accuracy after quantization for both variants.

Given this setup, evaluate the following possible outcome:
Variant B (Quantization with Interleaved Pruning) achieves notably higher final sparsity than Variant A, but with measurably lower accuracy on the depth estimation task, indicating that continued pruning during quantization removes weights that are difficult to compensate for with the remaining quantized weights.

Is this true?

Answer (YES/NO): NO